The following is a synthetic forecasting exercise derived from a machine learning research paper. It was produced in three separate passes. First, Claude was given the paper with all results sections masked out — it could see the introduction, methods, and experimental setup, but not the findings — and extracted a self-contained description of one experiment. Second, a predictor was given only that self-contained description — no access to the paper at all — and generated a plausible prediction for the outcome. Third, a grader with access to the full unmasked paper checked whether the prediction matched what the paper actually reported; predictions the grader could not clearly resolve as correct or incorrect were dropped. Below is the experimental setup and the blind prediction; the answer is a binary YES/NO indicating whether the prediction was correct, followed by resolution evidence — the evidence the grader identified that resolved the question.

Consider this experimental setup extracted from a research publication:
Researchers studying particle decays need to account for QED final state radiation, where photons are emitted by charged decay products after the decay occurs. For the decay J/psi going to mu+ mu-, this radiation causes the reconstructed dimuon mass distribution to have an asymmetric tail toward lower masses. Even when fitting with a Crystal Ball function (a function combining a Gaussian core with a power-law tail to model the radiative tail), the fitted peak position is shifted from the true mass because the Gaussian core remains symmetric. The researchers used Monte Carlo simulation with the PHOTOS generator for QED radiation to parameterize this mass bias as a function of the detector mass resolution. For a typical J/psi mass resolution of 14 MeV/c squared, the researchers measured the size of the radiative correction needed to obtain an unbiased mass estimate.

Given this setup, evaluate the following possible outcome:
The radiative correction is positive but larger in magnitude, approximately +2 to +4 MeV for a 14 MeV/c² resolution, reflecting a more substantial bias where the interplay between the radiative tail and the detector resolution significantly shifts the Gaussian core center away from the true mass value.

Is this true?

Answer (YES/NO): NO